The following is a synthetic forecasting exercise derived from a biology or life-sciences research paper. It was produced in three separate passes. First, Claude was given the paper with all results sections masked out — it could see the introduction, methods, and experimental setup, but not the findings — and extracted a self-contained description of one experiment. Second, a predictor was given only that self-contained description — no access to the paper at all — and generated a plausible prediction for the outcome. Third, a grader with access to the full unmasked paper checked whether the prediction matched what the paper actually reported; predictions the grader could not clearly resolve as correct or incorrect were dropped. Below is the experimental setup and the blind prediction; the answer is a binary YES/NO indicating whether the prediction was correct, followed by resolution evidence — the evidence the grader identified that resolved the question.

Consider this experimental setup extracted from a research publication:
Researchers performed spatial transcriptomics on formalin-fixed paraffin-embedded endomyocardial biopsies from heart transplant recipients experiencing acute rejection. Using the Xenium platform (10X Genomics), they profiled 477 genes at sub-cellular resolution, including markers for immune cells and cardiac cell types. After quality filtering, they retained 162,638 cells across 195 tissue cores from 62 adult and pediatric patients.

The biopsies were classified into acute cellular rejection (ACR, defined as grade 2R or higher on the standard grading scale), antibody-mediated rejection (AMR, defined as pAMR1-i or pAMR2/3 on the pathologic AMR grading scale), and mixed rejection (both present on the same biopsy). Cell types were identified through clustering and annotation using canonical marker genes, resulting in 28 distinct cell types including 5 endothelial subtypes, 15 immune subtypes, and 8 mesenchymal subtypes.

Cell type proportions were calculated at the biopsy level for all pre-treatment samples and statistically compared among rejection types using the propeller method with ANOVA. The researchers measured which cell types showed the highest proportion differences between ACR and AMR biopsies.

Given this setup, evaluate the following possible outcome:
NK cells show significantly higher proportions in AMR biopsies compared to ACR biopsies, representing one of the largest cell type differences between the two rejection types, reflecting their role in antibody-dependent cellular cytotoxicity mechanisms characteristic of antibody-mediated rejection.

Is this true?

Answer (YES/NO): NO